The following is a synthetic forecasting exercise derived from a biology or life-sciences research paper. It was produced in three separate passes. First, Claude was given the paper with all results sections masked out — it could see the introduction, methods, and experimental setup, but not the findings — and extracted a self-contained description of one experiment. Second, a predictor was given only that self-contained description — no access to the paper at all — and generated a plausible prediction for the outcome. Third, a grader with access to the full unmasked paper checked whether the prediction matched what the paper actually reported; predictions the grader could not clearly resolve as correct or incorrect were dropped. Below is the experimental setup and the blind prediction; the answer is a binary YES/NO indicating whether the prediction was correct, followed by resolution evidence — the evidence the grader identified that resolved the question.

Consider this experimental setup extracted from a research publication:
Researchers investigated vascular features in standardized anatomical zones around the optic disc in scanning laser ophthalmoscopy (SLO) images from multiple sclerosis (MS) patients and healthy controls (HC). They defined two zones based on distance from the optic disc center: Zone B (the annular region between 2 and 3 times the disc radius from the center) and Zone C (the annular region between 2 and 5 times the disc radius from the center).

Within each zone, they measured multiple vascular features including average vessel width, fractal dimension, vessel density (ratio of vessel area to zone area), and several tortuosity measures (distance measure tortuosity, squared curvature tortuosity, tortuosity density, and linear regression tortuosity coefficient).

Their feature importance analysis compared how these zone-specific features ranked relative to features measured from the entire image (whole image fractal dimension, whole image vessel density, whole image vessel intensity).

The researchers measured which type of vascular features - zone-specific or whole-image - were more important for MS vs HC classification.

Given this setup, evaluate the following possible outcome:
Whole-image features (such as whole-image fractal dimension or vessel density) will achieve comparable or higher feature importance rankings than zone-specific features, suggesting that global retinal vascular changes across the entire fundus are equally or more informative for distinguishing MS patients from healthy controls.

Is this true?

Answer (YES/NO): YES